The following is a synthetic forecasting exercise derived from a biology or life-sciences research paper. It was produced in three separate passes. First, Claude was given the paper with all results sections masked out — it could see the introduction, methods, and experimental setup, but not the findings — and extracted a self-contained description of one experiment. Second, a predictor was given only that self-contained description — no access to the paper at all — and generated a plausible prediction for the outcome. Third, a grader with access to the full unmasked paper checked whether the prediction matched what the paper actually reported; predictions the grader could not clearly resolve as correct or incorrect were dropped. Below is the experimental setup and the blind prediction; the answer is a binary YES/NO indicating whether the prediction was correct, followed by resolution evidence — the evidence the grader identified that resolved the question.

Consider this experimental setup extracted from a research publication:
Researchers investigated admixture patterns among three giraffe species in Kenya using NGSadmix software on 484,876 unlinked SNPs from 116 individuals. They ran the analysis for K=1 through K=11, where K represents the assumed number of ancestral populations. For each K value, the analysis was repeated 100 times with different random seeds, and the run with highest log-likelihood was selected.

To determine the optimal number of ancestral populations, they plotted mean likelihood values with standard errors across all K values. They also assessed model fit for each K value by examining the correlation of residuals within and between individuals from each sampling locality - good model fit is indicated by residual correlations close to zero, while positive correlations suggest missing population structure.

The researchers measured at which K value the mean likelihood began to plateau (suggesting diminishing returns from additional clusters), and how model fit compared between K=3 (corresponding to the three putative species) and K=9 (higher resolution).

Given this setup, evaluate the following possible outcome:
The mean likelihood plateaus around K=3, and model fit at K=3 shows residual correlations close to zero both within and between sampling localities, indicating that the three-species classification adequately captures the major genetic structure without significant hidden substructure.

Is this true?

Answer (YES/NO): NO